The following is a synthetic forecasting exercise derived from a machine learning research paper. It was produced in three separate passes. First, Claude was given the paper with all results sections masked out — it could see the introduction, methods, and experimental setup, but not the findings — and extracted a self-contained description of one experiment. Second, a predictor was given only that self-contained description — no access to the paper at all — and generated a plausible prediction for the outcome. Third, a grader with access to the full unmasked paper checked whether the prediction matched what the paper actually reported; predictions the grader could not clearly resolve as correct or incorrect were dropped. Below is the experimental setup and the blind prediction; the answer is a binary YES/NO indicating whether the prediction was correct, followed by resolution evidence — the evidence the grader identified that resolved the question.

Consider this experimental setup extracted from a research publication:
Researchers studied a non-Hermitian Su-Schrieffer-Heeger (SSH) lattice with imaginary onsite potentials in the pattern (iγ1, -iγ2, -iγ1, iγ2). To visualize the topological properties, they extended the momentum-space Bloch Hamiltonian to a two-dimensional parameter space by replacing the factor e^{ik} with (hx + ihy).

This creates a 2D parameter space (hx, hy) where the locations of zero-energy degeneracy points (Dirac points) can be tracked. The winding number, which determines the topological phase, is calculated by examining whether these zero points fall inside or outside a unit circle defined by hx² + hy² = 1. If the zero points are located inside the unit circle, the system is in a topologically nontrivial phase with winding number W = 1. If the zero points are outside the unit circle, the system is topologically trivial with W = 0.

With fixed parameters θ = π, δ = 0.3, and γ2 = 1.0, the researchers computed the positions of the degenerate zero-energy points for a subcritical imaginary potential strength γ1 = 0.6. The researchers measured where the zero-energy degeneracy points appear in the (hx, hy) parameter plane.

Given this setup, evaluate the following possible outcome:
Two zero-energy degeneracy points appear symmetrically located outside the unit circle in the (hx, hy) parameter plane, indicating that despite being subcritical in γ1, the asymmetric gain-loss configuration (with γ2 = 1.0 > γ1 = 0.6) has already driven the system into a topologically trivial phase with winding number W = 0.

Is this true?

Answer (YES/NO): YES